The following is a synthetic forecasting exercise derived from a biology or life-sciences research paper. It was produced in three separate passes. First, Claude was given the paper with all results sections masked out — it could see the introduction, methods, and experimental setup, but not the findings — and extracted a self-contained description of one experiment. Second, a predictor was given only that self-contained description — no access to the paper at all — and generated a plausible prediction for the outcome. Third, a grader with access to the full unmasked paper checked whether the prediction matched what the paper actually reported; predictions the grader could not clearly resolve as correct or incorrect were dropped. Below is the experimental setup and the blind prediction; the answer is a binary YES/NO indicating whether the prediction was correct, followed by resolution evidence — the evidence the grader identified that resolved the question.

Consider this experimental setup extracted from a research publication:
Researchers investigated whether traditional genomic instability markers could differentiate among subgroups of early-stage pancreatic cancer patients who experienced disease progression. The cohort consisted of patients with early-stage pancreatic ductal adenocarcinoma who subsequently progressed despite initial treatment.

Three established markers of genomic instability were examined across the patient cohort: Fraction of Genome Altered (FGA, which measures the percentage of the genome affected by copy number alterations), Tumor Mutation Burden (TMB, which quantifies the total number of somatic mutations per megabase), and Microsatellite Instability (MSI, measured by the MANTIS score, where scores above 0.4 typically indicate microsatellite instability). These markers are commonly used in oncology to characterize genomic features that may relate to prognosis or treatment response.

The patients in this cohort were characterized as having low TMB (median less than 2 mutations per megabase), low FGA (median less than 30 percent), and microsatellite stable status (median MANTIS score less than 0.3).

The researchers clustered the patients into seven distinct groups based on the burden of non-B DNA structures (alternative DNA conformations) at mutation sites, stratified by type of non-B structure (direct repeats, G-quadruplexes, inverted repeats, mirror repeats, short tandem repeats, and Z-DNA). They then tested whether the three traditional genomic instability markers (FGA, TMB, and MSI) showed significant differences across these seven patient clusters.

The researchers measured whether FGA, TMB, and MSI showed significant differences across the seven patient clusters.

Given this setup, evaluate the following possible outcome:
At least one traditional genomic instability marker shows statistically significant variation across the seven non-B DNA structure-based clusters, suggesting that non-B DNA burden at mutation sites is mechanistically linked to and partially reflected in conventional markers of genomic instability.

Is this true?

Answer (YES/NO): NO